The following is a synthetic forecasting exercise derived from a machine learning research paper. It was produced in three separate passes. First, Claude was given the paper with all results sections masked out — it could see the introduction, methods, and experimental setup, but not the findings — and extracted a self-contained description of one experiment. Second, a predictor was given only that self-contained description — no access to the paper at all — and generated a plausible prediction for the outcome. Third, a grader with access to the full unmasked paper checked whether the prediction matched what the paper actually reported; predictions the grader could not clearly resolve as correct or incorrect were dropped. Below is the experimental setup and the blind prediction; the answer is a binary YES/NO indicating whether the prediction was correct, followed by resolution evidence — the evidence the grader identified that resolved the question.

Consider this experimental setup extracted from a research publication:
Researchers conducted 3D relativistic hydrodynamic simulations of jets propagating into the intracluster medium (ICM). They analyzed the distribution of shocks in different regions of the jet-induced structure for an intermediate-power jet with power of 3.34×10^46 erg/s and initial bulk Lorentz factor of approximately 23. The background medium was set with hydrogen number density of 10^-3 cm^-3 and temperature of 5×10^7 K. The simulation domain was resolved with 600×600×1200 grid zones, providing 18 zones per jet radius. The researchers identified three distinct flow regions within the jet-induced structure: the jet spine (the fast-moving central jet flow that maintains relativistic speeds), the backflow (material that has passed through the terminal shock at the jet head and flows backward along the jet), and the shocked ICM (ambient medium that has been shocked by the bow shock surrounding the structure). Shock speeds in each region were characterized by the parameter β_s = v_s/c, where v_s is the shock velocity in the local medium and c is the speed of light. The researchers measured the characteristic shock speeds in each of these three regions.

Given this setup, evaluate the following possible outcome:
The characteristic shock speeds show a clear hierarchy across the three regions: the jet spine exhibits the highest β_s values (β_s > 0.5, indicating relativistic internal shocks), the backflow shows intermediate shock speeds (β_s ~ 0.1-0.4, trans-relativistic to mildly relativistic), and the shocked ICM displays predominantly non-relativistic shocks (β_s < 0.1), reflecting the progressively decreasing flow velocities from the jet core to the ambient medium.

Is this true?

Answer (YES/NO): NO